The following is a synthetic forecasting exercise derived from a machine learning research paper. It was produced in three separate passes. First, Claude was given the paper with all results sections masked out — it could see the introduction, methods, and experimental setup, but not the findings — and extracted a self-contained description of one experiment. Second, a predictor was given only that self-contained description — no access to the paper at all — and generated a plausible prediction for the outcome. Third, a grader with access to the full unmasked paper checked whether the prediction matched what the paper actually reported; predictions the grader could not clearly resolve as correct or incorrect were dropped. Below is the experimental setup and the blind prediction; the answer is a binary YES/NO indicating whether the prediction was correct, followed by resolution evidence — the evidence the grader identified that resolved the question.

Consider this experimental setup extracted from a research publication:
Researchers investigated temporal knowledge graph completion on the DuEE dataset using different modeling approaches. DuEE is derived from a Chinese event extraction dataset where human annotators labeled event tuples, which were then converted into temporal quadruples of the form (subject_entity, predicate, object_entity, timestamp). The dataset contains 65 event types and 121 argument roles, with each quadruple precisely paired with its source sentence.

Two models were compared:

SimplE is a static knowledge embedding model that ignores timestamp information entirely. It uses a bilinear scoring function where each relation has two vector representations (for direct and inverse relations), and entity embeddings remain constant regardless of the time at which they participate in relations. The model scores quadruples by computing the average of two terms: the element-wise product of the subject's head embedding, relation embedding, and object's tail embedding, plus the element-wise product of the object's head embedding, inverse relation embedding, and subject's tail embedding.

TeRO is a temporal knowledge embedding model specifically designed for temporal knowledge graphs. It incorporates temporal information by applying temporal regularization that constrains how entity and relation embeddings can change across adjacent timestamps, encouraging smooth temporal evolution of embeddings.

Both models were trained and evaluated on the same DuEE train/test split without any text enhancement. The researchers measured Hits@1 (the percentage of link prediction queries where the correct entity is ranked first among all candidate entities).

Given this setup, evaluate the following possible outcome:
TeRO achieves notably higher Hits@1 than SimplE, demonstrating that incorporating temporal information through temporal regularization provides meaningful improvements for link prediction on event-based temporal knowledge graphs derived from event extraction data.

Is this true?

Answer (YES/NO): NO